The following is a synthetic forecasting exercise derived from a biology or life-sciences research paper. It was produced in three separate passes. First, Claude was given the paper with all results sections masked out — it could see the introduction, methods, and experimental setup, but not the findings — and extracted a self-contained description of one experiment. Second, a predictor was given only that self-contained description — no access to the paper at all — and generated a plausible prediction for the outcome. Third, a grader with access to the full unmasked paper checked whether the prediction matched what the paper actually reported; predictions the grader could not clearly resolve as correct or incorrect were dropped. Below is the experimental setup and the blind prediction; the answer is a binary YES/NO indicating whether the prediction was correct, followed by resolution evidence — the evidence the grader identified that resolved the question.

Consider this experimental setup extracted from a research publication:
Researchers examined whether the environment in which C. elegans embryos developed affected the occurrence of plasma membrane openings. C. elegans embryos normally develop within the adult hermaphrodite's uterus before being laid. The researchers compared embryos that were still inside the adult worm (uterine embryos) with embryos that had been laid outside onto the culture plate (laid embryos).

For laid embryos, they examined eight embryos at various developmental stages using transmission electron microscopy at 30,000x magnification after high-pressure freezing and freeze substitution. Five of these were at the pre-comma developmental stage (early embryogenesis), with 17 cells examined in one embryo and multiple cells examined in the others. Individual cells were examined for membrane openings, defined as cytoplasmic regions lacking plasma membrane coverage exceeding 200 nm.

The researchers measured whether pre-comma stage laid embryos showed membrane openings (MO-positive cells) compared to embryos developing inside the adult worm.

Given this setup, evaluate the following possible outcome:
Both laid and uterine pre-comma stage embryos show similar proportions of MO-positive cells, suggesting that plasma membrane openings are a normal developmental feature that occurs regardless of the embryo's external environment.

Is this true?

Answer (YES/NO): YES